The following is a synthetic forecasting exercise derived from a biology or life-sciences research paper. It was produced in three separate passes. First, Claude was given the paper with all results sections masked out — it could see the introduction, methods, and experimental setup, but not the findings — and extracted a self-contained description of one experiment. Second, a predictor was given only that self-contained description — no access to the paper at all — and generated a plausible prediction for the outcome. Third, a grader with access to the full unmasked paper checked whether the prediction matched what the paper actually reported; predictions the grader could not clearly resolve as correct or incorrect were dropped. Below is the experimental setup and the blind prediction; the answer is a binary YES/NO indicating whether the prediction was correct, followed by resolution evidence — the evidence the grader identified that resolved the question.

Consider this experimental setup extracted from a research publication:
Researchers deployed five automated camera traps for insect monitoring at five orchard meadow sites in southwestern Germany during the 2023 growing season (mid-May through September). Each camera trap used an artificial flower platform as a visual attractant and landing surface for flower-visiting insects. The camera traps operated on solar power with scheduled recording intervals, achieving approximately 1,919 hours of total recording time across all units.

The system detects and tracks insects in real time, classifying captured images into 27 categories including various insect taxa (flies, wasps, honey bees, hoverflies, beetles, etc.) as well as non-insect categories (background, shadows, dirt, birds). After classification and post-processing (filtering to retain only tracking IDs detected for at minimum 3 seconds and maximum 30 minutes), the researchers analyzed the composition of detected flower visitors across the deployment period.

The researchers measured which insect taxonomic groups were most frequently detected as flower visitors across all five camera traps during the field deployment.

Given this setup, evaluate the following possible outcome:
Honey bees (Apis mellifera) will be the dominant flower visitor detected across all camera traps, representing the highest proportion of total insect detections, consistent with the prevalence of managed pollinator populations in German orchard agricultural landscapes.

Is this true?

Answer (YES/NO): NO